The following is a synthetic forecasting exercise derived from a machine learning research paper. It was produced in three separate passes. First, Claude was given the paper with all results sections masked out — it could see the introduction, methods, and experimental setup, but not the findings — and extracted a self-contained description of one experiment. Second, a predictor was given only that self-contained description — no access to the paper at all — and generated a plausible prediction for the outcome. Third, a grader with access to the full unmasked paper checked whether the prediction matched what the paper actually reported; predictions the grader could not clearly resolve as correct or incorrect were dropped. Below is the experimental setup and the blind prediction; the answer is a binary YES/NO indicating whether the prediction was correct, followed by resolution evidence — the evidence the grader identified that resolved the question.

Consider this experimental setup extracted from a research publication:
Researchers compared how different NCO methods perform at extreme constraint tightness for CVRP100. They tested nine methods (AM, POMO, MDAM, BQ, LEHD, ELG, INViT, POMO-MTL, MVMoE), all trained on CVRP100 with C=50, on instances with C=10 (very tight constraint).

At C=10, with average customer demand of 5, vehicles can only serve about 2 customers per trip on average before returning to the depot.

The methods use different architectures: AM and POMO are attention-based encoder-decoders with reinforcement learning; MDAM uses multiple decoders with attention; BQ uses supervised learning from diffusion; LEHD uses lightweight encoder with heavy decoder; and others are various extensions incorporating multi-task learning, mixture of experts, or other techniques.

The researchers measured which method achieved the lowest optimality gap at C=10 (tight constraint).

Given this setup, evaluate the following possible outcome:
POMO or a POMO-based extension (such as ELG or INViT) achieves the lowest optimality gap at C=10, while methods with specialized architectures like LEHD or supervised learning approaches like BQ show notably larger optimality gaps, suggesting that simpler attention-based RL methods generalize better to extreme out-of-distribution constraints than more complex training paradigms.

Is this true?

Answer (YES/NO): NO